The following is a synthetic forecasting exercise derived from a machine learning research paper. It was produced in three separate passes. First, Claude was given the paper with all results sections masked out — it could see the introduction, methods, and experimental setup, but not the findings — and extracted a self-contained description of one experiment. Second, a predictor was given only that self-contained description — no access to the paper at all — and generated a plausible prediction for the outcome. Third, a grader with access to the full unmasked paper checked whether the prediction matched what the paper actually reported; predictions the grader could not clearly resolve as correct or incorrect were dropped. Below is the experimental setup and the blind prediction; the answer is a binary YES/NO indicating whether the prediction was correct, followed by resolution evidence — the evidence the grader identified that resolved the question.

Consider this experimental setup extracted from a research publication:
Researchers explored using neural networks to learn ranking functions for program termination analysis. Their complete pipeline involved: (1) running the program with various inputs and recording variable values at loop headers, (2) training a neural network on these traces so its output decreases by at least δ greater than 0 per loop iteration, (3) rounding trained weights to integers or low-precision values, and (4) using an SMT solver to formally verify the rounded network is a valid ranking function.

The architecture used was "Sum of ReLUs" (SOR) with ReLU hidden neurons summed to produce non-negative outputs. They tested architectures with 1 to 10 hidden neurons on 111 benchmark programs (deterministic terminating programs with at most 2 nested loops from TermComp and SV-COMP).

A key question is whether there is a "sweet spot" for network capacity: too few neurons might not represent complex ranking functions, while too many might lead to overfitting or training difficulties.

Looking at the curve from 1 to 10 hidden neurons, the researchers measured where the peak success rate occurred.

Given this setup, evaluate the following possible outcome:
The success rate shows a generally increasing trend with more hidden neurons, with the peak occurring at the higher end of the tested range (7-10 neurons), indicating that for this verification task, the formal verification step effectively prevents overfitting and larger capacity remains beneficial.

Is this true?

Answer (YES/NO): NO